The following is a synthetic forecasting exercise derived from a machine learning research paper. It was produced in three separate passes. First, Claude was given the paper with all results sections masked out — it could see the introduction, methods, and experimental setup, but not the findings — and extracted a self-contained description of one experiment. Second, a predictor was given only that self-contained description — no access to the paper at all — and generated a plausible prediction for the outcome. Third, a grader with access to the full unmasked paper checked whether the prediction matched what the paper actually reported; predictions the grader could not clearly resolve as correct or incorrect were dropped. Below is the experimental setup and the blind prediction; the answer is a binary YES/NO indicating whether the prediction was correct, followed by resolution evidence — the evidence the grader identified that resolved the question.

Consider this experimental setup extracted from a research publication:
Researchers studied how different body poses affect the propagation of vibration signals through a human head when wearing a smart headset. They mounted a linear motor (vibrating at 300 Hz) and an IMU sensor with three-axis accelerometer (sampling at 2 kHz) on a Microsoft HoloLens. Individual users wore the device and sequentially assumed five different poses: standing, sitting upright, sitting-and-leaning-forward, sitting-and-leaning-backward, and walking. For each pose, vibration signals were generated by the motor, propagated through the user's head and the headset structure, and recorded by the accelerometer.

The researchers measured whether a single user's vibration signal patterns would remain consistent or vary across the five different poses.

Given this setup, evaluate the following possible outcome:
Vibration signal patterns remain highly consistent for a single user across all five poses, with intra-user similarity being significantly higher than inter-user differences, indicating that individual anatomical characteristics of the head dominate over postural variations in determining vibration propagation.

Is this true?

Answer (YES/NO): NO